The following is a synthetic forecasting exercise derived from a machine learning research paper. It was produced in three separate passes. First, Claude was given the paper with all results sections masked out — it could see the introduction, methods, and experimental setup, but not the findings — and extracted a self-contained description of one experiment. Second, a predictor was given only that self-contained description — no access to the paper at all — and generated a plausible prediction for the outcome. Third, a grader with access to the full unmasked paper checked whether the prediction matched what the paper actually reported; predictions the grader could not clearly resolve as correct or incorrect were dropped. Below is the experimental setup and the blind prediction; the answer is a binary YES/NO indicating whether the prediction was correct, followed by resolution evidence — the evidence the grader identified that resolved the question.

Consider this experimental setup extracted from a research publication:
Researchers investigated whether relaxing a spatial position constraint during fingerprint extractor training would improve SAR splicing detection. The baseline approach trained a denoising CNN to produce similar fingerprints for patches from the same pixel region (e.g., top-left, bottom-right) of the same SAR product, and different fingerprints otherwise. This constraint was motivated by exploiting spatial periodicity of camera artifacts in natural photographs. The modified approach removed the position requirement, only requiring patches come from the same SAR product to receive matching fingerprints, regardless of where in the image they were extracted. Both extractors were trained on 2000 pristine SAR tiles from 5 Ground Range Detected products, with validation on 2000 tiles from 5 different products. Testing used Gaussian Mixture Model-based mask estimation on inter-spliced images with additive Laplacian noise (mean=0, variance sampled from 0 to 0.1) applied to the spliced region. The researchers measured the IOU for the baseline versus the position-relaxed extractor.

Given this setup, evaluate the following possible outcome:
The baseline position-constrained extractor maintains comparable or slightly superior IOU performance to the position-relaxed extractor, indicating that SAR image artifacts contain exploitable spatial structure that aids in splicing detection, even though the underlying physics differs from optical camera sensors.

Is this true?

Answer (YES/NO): NO